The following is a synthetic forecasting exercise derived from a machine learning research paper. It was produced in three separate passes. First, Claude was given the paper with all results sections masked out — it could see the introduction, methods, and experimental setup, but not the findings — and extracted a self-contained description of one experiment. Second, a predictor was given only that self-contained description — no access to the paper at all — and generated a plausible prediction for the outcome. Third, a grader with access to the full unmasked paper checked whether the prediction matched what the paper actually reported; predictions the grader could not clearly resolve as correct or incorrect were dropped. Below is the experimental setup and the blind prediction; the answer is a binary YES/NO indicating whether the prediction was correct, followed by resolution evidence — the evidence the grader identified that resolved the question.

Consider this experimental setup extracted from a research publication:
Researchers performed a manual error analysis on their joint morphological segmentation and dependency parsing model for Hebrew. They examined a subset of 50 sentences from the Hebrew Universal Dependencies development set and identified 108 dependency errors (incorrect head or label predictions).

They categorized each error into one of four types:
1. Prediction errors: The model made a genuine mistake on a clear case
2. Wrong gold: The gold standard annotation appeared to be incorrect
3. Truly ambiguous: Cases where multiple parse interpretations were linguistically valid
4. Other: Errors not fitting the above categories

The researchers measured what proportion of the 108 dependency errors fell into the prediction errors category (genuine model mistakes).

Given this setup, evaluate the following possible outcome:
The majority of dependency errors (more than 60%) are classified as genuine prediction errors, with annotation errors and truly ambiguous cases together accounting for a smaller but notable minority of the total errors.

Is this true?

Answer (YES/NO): YES